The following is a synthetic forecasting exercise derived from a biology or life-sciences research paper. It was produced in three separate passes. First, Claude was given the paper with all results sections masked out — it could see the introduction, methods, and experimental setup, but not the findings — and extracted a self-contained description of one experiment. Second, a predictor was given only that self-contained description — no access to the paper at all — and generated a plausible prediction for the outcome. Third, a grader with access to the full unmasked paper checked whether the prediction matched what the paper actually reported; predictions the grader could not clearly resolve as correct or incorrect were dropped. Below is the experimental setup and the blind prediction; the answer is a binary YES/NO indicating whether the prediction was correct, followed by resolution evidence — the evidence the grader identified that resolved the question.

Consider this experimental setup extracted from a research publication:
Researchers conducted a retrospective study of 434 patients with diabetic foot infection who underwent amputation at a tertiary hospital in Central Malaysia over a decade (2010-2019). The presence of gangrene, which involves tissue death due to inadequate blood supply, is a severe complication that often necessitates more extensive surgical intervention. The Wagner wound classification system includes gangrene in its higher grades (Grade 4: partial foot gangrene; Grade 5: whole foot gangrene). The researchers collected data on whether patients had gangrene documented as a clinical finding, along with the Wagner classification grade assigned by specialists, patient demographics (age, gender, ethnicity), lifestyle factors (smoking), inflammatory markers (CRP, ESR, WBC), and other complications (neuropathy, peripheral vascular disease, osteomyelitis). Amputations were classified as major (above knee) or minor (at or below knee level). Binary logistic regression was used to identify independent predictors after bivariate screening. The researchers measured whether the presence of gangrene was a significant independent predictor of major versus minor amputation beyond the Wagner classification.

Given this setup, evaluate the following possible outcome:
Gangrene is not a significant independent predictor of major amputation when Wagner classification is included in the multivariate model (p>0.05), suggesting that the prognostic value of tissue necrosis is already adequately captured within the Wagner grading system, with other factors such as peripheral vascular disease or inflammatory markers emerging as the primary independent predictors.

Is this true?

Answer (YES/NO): NO